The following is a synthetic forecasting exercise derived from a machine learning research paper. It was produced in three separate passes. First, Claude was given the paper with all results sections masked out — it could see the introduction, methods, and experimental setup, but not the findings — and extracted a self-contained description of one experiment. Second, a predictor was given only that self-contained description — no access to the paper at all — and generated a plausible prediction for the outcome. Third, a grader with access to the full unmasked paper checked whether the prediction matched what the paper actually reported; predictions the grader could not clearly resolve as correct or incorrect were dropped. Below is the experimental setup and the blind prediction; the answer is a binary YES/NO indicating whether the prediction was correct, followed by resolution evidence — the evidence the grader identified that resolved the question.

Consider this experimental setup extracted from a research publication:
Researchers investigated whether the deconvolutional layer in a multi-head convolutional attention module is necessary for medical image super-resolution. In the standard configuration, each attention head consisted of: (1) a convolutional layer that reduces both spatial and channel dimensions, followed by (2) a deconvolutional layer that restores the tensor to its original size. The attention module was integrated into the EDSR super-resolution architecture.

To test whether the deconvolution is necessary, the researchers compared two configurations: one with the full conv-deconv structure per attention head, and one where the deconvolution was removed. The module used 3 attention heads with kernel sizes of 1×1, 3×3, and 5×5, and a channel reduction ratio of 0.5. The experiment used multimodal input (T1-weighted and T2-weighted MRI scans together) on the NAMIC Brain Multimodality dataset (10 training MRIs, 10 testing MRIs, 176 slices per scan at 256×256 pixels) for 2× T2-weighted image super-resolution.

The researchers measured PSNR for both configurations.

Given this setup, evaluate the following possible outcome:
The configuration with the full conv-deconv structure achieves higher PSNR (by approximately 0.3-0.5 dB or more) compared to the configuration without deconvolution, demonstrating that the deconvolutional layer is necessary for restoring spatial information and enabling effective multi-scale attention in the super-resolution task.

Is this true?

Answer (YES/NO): NO